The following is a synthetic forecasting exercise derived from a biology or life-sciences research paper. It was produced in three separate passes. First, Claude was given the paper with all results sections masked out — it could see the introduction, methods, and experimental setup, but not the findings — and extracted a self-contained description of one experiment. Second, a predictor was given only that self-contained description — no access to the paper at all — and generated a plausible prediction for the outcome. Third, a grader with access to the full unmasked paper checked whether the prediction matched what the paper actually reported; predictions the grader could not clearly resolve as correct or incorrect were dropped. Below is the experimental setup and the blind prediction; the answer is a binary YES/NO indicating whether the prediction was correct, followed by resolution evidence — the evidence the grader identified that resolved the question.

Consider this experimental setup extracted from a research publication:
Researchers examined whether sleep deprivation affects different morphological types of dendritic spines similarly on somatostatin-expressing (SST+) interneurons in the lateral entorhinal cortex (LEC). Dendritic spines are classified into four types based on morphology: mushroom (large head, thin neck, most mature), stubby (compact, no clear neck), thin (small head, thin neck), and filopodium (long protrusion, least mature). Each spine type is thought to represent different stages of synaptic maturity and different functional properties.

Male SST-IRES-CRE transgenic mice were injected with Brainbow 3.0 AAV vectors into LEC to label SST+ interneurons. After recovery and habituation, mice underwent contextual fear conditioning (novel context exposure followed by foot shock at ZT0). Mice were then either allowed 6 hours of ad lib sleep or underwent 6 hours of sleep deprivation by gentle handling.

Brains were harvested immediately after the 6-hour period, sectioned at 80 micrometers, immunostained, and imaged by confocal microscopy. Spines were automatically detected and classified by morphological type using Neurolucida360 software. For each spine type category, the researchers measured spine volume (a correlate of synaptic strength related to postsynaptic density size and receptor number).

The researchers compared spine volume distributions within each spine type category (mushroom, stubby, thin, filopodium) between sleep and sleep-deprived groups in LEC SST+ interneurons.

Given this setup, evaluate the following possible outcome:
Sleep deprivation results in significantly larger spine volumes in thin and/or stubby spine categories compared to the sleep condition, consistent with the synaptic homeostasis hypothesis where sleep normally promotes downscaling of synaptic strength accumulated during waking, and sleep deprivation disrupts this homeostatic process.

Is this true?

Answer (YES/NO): NO